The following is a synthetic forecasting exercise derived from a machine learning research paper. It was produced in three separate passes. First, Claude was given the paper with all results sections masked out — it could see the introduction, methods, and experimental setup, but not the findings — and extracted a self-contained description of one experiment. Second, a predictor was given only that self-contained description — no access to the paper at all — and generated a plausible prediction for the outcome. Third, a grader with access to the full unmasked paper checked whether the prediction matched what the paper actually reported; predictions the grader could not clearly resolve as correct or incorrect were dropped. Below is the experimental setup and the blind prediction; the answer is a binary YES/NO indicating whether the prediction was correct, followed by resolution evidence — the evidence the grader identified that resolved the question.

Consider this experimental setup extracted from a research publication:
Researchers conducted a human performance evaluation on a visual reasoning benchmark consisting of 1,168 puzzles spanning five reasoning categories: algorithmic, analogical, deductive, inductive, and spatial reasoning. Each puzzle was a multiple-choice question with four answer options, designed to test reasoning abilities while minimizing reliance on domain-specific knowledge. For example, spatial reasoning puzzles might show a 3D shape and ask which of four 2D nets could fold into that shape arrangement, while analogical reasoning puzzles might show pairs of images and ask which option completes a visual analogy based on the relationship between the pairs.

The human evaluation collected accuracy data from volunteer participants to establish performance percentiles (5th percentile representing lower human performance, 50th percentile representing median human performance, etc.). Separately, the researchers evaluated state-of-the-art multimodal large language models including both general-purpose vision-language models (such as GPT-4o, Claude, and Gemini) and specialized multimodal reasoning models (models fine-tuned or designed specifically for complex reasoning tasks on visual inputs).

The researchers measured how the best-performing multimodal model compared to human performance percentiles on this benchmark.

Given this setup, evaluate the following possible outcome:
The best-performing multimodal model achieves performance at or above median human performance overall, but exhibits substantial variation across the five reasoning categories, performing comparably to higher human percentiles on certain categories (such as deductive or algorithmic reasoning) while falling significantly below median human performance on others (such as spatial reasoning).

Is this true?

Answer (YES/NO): NO